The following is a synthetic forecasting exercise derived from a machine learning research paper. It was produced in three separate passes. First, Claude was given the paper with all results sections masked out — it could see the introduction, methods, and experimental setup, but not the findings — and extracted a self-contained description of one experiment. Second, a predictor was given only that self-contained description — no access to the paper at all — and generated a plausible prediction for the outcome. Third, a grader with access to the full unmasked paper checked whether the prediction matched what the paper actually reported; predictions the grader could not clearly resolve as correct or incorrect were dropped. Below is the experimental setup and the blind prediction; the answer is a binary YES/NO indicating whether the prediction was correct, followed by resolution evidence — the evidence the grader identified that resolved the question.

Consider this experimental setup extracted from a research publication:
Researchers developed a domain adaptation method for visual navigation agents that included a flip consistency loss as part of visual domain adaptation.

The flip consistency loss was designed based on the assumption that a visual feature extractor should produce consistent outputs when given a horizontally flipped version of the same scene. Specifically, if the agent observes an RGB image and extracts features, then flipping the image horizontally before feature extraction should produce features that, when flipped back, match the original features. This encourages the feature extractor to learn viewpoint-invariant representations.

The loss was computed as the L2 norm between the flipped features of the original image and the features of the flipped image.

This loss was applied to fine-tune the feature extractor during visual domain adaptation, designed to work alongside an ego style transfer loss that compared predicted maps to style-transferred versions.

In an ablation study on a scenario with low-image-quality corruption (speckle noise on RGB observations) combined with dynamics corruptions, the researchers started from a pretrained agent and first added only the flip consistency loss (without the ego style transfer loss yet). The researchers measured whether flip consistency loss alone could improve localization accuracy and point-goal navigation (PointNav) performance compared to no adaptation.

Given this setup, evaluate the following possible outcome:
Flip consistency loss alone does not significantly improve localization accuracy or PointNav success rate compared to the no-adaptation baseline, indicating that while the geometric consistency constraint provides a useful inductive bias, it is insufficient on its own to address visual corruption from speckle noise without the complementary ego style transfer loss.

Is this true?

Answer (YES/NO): NO